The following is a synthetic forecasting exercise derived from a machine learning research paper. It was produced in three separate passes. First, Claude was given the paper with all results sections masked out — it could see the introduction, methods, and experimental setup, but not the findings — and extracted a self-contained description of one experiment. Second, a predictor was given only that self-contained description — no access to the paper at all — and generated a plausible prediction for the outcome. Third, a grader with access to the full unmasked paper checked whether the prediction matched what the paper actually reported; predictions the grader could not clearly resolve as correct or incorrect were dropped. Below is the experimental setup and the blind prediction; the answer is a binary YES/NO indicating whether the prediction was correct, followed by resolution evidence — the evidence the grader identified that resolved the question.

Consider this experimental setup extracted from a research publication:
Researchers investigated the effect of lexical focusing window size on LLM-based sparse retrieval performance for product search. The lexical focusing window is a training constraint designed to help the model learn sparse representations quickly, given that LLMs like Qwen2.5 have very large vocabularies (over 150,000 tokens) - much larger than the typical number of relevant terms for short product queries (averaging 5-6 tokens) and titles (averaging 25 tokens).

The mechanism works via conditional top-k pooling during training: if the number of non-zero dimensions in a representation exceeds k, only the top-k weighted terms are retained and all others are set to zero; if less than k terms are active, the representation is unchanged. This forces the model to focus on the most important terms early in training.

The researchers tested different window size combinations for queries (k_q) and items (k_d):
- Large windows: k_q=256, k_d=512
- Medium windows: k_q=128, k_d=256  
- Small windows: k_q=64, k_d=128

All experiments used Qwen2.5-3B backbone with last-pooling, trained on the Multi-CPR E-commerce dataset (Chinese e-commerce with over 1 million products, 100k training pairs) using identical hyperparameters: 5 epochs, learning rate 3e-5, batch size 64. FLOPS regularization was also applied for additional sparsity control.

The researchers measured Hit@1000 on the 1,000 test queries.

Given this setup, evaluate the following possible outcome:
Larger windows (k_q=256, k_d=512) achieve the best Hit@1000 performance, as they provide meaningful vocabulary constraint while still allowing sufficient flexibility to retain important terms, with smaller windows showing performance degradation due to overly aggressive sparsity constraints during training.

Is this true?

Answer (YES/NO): YES